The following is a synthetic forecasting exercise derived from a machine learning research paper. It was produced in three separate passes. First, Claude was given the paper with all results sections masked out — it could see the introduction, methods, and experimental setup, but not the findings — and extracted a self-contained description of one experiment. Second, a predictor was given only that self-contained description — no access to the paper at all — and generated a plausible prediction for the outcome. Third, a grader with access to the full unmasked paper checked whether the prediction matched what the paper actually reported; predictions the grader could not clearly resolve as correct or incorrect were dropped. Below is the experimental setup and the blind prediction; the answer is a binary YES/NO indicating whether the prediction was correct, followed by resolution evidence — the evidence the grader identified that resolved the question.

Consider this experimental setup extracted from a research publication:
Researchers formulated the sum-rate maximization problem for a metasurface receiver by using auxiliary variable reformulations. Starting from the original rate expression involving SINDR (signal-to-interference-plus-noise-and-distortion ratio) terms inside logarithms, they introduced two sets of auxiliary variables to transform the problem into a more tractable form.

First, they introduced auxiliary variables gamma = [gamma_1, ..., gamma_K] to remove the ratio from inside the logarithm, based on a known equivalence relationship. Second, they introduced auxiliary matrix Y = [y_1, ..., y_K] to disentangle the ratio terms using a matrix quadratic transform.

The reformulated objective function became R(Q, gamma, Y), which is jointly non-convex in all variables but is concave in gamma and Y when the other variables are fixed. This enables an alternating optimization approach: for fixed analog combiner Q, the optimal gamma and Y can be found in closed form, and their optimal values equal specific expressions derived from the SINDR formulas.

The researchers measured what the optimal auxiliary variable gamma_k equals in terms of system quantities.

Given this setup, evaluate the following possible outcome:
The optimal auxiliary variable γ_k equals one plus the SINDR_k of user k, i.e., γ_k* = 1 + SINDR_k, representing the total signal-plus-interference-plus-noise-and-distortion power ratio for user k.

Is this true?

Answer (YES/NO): NO